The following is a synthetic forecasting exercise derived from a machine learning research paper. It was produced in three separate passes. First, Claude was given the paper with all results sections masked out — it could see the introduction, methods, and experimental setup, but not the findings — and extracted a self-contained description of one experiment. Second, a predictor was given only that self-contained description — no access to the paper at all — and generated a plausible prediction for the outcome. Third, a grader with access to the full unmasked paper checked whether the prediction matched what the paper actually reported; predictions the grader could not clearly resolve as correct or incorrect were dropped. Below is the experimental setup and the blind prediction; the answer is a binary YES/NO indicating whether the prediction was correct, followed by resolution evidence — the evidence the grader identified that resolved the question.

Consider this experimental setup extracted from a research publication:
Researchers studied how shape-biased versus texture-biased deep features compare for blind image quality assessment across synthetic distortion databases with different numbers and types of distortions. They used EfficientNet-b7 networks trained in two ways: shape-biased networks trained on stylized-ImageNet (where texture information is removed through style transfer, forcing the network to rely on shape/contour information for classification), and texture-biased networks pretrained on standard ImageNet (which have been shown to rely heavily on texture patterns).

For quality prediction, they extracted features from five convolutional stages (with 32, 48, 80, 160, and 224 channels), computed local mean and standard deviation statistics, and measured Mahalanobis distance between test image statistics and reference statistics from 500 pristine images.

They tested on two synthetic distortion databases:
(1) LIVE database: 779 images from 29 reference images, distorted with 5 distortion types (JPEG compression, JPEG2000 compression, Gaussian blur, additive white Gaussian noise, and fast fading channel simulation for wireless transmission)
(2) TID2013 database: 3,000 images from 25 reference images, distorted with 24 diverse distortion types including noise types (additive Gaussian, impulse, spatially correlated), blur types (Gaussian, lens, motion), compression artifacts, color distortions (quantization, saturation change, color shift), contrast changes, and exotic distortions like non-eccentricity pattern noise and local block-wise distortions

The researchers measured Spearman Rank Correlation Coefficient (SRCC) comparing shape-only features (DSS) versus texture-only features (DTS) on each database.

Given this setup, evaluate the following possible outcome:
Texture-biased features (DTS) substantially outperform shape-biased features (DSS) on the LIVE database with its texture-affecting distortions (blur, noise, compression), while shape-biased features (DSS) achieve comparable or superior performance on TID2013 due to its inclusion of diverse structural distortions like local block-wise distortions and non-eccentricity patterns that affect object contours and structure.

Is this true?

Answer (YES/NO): NO